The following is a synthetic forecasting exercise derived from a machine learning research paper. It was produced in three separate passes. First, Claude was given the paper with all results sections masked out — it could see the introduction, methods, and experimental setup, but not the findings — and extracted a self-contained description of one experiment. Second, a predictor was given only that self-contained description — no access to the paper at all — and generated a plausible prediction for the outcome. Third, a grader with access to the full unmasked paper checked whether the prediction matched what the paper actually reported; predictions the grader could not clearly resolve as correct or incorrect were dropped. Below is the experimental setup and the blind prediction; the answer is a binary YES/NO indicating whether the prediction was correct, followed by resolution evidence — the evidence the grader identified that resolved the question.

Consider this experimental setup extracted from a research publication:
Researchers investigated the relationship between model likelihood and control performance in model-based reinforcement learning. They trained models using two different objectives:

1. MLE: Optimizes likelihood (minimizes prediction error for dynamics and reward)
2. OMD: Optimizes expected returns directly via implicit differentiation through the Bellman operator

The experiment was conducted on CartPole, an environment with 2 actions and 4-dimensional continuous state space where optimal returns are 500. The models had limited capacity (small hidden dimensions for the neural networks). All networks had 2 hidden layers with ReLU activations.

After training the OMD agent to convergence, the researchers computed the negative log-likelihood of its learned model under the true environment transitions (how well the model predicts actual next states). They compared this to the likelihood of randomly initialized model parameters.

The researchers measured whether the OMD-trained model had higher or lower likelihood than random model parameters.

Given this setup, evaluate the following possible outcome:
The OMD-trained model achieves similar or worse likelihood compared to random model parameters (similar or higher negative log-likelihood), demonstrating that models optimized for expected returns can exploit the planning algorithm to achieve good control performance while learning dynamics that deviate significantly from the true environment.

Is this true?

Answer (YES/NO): YES